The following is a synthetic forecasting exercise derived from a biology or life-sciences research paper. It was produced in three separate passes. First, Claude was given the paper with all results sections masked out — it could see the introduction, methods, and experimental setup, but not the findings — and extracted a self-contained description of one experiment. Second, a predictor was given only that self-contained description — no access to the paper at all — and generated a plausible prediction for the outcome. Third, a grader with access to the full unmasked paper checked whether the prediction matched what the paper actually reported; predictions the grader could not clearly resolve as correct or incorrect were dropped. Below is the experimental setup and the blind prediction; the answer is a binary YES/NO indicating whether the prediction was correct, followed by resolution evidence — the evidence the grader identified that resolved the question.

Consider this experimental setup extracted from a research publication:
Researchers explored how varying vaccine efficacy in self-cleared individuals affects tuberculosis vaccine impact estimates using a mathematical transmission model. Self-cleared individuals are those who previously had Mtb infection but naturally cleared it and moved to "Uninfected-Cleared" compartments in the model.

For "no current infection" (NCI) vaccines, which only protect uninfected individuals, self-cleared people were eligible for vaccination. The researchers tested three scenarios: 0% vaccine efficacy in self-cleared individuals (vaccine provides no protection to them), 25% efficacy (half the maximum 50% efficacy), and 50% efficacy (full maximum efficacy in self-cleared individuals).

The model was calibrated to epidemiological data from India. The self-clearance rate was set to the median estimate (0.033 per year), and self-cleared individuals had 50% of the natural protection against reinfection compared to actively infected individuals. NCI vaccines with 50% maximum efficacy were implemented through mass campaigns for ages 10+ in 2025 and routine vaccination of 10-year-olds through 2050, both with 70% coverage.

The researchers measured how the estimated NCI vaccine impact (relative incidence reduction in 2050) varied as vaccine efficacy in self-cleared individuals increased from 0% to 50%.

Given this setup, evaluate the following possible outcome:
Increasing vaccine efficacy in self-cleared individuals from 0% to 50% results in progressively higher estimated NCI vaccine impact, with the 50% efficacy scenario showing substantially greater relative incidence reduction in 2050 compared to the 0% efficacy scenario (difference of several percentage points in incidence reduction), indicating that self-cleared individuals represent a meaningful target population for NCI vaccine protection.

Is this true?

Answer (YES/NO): NO